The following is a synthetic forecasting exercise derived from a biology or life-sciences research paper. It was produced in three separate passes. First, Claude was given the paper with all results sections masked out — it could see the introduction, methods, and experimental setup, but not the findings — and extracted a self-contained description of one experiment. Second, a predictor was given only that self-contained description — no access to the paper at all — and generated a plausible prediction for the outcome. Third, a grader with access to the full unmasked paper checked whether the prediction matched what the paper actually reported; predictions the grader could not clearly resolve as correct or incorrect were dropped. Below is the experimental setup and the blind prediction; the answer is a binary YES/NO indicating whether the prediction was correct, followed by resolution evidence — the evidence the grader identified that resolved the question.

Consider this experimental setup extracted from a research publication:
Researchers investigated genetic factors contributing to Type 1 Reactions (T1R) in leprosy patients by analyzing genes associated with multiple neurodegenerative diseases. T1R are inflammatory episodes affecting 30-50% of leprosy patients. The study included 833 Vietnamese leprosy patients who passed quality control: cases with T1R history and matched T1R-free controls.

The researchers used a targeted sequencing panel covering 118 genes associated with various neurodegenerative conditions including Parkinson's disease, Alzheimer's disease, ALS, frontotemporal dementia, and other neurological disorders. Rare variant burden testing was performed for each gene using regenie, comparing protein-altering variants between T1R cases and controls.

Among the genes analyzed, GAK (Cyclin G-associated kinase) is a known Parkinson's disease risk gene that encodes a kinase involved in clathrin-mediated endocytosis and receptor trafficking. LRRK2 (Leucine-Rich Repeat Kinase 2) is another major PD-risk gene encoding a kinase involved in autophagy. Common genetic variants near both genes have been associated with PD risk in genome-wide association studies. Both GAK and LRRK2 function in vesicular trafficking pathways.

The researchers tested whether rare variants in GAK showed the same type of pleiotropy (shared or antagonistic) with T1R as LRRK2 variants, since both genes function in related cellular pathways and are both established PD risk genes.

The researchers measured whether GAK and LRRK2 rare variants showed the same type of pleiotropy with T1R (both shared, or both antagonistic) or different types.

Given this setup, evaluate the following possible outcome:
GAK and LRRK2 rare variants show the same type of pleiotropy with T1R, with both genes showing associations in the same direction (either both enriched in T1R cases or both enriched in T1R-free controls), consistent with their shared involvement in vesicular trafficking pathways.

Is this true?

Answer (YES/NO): YES